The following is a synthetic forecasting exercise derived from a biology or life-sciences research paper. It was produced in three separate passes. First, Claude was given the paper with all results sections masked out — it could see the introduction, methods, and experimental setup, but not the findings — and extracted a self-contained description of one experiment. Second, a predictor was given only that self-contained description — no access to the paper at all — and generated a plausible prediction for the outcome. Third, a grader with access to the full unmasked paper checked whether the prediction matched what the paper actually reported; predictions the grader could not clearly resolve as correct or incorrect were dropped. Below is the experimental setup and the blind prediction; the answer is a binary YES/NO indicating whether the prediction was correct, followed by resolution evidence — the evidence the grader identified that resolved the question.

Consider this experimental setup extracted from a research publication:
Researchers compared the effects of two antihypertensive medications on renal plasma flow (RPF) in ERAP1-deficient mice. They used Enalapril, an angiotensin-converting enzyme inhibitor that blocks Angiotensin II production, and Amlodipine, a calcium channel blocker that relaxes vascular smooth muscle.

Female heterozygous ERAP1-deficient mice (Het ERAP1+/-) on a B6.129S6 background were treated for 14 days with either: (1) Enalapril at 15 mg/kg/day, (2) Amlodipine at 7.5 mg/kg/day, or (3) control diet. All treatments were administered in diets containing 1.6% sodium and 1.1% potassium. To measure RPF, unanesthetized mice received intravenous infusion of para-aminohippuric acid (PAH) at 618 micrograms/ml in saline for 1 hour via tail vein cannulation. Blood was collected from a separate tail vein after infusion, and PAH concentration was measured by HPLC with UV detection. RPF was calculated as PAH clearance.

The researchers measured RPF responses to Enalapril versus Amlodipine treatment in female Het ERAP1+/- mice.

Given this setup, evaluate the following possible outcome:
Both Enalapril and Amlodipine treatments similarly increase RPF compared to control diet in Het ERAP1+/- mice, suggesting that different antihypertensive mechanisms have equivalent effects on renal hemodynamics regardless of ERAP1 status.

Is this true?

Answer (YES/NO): NO